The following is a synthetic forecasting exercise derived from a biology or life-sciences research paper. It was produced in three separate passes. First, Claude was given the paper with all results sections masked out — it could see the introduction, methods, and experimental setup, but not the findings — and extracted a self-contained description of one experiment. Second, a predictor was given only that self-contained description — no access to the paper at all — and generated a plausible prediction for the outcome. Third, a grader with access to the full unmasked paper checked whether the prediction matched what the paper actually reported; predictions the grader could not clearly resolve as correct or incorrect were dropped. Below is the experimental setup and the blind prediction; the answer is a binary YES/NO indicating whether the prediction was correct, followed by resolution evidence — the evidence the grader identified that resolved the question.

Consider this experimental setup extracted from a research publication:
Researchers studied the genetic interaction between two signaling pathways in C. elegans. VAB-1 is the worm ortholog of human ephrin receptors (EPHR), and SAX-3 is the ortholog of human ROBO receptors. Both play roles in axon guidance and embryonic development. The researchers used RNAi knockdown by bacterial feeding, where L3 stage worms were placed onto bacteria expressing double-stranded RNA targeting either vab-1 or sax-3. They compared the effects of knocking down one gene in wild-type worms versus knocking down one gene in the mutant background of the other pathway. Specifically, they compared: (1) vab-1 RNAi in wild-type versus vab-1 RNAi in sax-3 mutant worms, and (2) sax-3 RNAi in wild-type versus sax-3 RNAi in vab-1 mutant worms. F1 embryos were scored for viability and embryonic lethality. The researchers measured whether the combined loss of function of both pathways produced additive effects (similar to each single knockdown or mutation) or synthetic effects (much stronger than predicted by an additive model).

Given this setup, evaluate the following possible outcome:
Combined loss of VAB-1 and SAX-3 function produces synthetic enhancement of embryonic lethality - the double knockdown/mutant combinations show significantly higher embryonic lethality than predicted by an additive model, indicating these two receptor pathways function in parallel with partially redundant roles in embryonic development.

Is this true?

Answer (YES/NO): YES